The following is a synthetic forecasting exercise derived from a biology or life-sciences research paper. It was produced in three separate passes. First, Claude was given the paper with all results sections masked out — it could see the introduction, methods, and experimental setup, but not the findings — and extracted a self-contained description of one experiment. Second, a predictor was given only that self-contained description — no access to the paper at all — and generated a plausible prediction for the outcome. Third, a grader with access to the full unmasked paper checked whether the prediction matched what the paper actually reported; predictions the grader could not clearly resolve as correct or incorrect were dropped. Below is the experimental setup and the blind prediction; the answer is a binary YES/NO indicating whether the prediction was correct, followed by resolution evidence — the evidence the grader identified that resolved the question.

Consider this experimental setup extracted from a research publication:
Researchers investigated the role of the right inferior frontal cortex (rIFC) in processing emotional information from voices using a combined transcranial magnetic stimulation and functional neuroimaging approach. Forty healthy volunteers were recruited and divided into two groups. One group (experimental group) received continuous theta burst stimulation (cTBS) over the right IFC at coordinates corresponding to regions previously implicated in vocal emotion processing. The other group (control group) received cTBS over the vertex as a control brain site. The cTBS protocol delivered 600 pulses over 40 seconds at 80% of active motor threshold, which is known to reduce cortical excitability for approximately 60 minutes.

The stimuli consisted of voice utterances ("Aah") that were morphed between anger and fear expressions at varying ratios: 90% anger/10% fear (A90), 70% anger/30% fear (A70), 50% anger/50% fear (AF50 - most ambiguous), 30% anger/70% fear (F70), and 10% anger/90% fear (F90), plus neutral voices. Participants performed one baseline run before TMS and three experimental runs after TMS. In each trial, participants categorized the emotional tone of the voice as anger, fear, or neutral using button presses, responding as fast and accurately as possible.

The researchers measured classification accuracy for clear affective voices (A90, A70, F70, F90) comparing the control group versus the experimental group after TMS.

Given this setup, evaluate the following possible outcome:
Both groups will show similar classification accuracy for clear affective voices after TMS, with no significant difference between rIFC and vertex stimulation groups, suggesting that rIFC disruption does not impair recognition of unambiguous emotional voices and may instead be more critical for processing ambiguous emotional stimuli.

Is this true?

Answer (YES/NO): NO